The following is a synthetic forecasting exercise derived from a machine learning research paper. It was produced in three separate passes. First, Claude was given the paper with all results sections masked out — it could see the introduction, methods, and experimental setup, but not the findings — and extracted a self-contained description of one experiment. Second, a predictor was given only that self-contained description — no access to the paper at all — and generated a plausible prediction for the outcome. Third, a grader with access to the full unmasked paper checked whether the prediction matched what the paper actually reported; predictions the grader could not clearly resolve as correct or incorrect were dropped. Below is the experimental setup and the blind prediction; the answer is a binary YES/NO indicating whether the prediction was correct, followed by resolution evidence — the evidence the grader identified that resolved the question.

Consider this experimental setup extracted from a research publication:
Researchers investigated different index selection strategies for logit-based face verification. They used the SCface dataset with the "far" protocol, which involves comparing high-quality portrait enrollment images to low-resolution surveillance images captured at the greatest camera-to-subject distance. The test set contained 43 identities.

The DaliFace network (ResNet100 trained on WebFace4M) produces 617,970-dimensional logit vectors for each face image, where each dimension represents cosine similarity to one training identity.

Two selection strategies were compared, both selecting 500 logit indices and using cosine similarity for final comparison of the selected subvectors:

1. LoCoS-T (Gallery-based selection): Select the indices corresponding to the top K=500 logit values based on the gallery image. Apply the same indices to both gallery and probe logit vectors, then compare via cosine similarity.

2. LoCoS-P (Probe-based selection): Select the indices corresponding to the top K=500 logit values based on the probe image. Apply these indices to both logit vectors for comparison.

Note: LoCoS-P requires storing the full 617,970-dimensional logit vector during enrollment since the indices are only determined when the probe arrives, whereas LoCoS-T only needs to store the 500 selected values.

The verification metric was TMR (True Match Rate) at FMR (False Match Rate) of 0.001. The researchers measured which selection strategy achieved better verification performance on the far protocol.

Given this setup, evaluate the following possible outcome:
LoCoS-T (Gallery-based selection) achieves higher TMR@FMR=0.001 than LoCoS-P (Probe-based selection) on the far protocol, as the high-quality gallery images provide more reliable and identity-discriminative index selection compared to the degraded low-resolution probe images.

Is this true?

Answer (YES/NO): YES